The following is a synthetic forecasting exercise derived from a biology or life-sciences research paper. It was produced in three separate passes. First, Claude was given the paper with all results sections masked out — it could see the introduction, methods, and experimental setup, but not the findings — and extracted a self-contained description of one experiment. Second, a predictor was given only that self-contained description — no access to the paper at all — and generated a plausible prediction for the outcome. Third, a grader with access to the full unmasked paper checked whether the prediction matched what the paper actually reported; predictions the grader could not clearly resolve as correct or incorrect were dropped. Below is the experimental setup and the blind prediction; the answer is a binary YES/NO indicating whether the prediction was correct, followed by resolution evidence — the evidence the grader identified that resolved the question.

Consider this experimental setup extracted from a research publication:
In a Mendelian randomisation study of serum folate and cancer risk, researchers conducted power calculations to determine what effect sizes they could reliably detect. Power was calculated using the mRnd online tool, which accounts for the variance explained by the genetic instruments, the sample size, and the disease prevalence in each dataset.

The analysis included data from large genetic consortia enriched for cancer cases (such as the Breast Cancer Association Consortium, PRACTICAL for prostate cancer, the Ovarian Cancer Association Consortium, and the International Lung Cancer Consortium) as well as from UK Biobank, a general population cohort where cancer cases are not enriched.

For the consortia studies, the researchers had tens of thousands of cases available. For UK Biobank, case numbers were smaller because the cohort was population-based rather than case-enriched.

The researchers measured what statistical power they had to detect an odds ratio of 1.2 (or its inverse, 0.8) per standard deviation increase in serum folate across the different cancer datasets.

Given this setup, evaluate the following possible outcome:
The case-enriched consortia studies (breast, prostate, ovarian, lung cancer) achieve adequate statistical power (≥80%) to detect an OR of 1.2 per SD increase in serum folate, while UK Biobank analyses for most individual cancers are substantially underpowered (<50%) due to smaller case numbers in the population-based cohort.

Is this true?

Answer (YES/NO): NO